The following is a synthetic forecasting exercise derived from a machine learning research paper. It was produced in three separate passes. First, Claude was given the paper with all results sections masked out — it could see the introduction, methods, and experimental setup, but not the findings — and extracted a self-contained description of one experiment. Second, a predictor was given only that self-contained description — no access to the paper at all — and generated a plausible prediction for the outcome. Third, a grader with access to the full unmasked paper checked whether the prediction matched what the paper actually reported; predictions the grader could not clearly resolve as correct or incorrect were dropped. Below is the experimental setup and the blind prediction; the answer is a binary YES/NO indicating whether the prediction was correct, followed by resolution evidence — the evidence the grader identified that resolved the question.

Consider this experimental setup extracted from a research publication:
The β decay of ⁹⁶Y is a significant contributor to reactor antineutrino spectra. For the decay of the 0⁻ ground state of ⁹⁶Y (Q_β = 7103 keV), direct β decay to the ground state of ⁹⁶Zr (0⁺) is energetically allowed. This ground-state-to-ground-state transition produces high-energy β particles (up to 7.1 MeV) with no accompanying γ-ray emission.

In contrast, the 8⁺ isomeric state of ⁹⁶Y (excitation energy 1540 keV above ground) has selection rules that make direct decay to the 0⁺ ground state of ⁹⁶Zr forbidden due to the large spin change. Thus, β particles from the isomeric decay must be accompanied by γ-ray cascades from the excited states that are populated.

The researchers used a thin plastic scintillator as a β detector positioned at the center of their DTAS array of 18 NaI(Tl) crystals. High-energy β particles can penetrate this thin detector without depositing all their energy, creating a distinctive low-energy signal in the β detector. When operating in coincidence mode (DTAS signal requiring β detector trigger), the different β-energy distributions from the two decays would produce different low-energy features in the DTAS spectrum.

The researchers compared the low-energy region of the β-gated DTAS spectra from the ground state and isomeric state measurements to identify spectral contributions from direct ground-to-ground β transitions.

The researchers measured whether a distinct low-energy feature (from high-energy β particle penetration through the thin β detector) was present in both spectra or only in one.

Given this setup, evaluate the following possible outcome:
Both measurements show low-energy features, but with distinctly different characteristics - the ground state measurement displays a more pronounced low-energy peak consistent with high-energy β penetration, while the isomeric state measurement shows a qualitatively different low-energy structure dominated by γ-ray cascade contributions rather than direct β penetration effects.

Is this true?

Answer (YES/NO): NO